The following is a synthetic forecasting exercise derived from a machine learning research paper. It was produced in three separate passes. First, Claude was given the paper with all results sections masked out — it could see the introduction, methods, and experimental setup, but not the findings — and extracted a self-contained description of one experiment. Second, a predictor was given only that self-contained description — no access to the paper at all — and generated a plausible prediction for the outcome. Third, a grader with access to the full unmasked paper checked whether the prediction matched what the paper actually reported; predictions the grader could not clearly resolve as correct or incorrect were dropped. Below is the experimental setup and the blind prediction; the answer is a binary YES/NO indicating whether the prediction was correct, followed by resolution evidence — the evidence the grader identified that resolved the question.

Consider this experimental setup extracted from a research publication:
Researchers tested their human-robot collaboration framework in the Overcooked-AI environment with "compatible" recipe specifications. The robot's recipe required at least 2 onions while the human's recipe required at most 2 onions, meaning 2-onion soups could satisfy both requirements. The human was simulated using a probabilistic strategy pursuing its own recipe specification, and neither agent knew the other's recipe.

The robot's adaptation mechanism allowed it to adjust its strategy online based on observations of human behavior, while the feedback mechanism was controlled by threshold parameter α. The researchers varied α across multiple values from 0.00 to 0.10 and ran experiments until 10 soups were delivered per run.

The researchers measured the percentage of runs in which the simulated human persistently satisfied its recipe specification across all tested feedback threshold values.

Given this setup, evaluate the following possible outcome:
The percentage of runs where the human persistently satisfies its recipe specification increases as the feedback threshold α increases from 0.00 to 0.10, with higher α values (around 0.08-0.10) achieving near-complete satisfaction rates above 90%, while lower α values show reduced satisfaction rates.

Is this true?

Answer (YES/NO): NO